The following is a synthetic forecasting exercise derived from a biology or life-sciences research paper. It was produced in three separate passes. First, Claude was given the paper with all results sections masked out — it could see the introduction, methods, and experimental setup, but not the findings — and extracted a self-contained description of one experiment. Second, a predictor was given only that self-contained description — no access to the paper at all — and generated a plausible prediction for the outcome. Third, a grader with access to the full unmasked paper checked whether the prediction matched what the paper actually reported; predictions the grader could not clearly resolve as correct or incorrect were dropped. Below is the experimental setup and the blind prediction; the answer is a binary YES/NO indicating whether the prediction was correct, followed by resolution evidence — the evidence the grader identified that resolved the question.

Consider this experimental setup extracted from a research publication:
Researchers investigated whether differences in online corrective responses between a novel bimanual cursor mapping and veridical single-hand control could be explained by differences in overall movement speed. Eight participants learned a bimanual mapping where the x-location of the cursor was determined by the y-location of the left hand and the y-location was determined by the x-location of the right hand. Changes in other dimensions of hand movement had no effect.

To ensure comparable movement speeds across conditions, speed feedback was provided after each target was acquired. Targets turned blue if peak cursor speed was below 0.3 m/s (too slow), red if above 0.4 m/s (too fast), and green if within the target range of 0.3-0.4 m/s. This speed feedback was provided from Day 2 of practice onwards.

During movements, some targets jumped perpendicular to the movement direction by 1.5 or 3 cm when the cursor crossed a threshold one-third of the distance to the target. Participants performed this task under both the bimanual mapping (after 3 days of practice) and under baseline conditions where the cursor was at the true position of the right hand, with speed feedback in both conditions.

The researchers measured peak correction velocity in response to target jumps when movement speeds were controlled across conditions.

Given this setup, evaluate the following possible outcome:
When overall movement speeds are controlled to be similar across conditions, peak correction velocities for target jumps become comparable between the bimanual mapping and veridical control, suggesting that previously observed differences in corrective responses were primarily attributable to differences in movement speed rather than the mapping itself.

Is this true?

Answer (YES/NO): NO